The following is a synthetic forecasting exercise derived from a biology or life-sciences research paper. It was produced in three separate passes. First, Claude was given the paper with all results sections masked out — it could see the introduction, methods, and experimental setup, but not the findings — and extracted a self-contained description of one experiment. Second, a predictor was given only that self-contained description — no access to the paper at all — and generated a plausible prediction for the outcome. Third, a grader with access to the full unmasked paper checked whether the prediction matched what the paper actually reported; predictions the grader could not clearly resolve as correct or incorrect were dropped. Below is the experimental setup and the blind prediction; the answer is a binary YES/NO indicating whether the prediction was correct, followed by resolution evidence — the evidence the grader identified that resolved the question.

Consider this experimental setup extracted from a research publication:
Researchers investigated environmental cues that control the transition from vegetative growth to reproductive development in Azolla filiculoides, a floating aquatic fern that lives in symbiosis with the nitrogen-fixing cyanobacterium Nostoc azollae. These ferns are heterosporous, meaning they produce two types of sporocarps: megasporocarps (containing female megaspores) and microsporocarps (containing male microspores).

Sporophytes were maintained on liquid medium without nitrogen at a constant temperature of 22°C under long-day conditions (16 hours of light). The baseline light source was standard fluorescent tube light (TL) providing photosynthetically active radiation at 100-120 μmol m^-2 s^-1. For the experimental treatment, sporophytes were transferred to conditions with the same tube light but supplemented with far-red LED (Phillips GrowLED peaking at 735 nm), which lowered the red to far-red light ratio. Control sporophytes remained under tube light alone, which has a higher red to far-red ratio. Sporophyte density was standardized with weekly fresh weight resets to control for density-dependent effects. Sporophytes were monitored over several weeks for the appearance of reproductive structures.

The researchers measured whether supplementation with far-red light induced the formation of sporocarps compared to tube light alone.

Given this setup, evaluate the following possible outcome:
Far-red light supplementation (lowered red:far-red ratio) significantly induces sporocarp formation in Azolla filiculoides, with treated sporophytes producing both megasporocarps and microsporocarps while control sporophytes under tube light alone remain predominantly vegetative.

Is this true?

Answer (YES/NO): YES